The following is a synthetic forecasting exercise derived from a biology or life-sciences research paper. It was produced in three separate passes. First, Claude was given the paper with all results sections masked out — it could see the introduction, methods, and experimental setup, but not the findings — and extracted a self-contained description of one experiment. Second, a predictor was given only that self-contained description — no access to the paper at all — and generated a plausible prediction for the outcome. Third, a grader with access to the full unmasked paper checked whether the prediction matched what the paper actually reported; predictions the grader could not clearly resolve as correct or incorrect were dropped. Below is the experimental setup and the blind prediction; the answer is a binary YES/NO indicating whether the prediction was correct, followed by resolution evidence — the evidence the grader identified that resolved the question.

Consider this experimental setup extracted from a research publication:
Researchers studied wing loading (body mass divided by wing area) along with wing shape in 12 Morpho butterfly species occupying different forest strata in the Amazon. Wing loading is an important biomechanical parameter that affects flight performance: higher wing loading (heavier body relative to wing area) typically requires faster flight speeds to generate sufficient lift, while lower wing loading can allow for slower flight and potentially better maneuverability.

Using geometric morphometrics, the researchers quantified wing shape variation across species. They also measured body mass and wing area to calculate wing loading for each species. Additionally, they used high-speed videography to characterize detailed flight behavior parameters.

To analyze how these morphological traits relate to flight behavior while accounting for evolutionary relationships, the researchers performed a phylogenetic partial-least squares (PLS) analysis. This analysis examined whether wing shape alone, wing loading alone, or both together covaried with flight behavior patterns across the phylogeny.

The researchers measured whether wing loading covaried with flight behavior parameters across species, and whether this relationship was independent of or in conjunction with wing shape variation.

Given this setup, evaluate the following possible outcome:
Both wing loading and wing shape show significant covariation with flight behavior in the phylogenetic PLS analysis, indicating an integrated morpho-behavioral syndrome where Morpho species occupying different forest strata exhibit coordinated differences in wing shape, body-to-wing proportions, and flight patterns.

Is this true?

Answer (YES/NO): NO